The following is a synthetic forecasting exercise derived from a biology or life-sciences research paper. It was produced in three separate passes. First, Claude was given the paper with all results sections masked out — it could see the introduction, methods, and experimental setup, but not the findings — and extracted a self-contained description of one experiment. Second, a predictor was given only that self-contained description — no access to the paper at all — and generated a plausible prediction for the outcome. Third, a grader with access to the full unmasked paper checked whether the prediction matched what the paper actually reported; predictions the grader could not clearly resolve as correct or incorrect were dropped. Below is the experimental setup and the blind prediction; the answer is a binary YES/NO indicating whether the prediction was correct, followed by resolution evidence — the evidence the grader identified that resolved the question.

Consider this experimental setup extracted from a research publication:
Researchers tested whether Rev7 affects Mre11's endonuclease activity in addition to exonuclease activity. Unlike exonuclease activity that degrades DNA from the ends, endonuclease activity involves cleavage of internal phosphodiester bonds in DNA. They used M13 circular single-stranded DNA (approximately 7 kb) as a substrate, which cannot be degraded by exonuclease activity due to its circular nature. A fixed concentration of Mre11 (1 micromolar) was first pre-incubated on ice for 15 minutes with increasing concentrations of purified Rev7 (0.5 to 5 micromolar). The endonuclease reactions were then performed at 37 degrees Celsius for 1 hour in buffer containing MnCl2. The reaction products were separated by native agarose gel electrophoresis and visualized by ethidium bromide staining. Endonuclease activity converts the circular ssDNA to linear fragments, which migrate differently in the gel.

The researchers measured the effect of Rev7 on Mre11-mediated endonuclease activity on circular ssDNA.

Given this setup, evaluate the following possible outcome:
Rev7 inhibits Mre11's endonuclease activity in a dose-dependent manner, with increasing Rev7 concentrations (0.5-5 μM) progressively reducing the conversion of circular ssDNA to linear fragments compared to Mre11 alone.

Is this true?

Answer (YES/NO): YES